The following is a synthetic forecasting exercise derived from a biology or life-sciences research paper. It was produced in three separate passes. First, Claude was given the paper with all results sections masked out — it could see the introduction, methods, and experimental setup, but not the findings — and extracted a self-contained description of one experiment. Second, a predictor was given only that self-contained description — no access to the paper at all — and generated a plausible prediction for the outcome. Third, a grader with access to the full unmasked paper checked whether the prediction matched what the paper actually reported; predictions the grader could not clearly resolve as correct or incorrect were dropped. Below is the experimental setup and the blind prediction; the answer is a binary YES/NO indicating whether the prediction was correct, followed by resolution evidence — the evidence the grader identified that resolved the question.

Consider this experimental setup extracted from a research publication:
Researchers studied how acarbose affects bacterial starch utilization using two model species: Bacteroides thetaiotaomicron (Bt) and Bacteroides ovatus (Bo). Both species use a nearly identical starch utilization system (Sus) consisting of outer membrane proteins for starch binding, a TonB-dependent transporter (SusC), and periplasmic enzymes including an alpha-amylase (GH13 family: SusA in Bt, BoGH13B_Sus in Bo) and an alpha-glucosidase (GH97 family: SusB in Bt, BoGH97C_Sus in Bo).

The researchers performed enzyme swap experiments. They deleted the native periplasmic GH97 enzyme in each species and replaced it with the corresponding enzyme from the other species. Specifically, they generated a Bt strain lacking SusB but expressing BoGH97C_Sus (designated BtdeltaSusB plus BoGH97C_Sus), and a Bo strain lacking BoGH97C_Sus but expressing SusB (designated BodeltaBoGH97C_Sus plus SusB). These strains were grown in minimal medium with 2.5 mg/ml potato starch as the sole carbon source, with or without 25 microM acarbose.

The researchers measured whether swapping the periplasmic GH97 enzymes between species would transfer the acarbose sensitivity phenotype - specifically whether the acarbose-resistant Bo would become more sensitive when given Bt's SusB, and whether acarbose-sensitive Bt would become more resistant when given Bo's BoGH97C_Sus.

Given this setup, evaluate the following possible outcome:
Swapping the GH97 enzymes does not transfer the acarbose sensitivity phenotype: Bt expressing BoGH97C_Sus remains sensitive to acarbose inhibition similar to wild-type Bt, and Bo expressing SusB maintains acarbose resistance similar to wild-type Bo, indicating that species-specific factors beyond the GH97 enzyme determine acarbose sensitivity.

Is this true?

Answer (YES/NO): YES